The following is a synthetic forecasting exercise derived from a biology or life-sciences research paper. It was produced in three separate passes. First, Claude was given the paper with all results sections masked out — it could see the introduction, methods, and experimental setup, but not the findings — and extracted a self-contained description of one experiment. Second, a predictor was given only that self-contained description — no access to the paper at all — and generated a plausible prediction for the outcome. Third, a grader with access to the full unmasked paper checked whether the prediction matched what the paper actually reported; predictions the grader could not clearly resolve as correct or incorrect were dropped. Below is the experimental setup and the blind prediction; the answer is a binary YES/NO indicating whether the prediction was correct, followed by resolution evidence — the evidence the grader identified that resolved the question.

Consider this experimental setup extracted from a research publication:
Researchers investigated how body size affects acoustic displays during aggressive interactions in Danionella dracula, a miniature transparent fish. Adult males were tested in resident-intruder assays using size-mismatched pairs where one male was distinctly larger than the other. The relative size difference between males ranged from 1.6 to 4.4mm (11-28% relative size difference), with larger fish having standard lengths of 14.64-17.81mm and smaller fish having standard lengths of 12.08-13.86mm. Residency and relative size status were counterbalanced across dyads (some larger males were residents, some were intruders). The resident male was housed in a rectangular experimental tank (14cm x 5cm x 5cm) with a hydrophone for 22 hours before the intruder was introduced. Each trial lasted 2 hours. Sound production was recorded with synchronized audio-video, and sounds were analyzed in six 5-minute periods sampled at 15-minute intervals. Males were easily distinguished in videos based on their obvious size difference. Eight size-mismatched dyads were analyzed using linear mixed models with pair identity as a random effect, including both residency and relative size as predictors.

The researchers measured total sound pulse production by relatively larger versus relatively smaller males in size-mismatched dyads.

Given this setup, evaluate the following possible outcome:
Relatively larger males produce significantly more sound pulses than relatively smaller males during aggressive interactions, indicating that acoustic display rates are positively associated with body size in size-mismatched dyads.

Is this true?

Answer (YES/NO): YES